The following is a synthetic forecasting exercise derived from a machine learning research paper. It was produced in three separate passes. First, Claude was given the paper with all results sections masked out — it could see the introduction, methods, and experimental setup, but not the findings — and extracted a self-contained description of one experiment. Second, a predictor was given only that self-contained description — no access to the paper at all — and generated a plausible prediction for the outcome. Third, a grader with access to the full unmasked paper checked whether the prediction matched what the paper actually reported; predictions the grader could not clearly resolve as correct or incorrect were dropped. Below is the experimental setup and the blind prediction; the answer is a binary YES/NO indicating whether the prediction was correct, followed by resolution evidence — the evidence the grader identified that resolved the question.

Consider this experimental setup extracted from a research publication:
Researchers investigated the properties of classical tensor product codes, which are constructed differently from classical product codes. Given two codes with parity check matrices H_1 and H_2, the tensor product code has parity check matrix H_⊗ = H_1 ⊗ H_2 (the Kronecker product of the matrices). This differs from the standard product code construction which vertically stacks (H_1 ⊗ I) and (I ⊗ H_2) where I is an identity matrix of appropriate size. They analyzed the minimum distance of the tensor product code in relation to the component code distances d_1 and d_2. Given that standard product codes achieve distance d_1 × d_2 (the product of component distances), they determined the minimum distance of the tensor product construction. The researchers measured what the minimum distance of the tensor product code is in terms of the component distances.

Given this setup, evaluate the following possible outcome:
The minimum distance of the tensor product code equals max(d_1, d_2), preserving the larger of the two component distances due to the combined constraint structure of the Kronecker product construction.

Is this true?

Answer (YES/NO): NO